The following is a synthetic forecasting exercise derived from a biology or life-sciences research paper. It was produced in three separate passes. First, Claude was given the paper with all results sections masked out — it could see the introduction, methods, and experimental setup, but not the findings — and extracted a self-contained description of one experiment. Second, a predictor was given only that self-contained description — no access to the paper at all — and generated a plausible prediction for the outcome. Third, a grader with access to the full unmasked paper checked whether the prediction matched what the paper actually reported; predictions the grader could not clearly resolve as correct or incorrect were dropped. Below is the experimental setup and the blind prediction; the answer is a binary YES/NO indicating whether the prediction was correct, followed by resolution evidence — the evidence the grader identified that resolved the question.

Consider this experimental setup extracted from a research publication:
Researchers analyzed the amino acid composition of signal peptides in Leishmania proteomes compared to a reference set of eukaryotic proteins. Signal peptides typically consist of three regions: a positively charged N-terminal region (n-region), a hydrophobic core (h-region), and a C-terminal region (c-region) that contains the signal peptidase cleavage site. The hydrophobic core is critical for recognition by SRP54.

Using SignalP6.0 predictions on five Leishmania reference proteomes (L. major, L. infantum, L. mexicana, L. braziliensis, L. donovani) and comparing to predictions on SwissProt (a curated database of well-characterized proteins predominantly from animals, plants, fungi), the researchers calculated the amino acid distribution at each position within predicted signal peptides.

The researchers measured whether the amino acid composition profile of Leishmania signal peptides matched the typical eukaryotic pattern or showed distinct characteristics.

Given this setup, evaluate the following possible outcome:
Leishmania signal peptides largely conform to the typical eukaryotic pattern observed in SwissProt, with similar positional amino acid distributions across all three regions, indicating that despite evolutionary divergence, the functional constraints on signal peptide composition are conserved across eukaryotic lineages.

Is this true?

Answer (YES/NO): NO